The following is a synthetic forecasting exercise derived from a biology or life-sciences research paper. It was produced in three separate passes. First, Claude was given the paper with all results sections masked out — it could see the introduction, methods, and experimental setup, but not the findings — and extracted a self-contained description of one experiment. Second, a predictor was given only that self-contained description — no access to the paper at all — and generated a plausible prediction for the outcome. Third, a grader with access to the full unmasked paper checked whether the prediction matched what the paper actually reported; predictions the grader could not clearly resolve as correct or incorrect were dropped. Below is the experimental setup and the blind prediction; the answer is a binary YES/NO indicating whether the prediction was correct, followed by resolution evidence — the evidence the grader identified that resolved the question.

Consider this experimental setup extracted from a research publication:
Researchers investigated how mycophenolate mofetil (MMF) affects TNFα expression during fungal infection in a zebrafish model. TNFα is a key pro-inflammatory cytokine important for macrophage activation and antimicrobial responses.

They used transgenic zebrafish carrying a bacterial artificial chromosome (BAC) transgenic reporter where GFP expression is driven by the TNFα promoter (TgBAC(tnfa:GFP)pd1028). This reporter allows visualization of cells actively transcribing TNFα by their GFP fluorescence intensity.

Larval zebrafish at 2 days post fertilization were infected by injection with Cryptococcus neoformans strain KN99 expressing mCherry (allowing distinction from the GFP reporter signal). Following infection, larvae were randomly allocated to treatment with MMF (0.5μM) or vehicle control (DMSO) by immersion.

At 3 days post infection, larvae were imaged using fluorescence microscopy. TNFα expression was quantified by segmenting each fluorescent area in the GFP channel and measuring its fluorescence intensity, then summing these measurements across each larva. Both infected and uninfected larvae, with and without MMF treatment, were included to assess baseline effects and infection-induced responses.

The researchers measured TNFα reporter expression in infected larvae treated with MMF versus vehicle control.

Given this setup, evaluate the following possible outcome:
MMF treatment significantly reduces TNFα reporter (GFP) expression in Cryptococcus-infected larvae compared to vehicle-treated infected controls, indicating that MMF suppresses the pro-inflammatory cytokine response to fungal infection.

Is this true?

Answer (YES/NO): NO